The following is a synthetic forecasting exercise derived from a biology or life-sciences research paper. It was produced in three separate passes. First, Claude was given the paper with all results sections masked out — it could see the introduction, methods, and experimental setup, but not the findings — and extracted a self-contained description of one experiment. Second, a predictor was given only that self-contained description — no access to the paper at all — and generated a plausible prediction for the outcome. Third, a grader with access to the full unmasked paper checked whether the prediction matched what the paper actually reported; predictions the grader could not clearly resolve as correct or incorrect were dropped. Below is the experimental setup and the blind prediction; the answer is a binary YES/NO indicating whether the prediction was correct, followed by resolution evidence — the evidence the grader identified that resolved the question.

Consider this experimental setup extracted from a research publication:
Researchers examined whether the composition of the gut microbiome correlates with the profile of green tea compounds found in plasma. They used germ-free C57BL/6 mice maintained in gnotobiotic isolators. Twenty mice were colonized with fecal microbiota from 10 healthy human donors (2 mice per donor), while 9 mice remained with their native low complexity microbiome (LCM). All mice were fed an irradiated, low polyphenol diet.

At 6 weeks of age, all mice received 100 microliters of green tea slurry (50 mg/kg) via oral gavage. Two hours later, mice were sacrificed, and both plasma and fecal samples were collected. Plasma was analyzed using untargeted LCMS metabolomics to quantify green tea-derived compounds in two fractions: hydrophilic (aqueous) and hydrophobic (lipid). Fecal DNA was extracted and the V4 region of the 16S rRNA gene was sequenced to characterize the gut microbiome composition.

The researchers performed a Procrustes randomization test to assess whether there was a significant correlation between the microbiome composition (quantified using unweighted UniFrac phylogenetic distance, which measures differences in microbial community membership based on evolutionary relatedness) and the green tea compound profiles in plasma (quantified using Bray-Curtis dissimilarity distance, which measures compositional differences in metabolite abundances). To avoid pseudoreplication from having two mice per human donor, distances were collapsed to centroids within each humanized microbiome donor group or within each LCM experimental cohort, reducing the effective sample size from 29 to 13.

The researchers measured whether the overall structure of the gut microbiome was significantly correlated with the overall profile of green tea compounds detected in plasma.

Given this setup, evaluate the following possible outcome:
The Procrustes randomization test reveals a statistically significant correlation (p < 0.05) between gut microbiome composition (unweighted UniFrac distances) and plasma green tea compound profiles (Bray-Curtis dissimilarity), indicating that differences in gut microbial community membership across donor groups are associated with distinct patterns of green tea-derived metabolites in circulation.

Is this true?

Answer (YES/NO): NO